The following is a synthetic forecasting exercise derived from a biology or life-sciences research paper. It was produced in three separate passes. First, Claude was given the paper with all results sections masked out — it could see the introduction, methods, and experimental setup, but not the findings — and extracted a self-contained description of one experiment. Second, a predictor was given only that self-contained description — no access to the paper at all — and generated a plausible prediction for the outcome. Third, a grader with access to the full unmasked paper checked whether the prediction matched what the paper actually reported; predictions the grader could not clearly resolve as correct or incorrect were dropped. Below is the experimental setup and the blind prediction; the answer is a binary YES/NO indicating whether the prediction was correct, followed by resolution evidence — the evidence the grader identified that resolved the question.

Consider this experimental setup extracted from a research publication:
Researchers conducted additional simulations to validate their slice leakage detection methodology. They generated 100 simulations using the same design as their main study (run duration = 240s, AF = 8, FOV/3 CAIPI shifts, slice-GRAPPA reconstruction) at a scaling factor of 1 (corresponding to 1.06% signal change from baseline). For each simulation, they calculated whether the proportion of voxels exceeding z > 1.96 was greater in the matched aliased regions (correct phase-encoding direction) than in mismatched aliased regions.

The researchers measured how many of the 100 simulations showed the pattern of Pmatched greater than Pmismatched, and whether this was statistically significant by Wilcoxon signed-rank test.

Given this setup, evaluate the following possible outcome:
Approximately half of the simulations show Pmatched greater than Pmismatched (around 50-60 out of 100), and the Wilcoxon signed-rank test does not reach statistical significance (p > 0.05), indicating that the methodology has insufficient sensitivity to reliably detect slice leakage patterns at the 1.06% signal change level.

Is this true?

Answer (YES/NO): NO